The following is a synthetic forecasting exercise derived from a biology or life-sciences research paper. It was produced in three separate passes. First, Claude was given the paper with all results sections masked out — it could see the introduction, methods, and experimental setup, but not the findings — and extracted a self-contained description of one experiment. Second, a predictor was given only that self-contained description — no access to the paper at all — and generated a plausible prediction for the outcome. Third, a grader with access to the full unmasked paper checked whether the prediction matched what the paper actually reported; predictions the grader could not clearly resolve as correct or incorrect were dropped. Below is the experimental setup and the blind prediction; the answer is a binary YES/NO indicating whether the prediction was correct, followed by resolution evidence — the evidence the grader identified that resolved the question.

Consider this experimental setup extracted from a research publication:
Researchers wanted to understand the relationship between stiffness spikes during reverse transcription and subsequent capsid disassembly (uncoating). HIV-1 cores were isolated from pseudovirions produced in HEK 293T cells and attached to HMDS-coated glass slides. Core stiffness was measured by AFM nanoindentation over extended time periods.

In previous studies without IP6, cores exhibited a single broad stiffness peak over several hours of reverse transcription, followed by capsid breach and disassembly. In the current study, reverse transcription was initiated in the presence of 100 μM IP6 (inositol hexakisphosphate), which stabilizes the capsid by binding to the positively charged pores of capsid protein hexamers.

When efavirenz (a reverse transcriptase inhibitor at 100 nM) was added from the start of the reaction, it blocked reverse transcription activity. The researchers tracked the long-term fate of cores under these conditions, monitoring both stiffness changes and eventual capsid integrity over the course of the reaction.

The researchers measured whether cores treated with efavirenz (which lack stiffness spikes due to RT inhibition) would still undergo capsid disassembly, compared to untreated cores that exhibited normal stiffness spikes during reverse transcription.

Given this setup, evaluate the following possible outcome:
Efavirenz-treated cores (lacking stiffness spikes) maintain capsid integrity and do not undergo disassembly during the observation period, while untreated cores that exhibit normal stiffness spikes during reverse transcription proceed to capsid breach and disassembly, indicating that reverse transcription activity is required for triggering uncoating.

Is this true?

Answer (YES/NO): YES